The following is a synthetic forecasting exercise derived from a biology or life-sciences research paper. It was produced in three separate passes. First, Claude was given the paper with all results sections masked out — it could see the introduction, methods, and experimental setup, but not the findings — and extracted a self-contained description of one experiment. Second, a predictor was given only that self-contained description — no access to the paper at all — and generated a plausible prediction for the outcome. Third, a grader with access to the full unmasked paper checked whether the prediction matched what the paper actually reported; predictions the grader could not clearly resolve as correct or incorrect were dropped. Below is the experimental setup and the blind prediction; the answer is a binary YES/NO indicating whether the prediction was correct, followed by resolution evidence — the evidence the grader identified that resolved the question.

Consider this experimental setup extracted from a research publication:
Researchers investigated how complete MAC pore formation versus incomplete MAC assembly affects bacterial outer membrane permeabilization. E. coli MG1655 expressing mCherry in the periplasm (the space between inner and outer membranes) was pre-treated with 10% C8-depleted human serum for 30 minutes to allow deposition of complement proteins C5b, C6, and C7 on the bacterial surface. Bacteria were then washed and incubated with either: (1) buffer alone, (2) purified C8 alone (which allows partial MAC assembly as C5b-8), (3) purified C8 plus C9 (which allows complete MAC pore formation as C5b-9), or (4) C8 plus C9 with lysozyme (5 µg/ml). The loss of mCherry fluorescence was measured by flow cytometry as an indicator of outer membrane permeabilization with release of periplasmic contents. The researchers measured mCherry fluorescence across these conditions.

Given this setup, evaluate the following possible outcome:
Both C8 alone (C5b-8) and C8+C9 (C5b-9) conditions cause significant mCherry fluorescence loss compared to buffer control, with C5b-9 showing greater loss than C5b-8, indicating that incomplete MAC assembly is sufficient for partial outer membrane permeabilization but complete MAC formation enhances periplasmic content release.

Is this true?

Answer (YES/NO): NO